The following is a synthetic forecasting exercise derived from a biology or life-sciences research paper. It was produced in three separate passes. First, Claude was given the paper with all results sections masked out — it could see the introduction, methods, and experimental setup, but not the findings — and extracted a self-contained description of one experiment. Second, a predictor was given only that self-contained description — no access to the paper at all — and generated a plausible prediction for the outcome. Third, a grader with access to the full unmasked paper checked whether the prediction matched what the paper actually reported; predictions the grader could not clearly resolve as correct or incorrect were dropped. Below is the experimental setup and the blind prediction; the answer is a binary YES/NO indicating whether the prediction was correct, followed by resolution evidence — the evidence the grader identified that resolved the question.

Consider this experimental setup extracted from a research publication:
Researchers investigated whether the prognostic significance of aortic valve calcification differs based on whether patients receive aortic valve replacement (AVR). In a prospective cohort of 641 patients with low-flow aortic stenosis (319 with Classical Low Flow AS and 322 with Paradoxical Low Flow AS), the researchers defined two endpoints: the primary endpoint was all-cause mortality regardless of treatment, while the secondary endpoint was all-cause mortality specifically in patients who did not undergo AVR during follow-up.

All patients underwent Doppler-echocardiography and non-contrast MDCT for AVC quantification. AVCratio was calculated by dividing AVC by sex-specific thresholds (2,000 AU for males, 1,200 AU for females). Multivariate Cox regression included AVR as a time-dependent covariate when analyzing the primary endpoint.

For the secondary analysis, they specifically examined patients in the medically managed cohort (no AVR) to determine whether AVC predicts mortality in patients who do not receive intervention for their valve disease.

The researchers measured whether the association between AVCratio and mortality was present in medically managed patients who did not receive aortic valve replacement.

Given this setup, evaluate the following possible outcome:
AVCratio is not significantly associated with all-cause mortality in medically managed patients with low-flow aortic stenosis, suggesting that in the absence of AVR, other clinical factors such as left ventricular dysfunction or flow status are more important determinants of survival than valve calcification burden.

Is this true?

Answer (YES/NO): NO